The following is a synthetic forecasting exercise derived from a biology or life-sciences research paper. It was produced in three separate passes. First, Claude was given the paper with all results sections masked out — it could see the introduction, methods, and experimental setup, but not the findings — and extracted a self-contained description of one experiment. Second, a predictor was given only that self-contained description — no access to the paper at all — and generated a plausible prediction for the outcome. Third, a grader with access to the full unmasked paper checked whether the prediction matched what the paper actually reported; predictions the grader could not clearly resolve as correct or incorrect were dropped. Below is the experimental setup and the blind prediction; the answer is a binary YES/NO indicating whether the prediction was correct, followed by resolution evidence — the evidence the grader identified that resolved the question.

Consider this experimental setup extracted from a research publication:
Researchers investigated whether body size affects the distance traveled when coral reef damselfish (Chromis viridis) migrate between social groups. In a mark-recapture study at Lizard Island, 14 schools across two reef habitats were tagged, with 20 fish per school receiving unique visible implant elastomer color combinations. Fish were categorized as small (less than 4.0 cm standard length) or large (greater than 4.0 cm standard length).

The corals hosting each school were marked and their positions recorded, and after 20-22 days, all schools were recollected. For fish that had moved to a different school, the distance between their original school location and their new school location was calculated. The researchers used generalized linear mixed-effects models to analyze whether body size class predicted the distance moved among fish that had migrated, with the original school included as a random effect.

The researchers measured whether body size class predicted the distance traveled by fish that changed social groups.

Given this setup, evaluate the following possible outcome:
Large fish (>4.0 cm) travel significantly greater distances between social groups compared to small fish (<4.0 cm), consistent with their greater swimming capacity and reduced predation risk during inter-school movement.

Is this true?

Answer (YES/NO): NO